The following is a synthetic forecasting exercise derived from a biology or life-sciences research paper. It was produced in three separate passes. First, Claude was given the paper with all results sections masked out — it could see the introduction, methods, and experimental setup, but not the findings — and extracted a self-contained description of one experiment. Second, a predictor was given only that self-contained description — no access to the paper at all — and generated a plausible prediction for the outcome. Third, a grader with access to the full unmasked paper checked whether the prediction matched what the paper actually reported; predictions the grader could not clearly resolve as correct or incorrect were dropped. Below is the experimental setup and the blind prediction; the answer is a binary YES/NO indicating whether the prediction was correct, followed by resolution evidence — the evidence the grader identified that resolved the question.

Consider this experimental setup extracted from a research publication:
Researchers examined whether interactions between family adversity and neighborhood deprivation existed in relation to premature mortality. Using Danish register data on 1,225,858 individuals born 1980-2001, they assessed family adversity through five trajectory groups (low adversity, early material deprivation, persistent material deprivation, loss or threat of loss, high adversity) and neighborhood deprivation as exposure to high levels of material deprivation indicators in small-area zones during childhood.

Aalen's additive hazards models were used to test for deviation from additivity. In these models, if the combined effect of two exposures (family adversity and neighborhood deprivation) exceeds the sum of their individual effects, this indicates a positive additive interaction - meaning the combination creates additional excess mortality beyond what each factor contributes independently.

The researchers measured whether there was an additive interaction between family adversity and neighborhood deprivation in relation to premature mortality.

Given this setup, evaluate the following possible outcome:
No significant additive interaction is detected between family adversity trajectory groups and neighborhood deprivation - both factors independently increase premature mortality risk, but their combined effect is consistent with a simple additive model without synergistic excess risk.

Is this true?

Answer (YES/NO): YES